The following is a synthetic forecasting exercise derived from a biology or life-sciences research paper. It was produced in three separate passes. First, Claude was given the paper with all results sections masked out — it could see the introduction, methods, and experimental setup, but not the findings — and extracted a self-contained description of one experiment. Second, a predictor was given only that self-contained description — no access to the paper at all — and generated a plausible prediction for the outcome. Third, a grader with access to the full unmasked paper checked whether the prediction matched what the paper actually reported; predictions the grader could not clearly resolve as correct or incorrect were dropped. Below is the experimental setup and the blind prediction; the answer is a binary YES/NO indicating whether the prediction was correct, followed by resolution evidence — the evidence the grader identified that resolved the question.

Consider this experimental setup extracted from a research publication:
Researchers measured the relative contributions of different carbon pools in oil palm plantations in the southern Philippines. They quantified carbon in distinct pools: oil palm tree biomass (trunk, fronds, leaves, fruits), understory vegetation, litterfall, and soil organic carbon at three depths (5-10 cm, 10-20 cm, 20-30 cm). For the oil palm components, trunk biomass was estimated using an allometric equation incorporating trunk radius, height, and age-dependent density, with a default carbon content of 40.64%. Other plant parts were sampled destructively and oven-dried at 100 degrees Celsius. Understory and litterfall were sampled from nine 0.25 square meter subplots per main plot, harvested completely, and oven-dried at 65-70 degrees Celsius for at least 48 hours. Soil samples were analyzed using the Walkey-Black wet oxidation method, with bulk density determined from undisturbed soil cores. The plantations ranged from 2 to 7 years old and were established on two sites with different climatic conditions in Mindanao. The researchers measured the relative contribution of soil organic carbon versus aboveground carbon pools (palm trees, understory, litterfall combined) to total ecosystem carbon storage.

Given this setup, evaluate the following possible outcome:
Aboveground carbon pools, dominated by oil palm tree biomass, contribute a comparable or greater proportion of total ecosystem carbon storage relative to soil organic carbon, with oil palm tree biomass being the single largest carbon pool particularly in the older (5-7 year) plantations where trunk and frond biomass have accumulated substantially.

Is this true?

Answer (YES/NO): YES